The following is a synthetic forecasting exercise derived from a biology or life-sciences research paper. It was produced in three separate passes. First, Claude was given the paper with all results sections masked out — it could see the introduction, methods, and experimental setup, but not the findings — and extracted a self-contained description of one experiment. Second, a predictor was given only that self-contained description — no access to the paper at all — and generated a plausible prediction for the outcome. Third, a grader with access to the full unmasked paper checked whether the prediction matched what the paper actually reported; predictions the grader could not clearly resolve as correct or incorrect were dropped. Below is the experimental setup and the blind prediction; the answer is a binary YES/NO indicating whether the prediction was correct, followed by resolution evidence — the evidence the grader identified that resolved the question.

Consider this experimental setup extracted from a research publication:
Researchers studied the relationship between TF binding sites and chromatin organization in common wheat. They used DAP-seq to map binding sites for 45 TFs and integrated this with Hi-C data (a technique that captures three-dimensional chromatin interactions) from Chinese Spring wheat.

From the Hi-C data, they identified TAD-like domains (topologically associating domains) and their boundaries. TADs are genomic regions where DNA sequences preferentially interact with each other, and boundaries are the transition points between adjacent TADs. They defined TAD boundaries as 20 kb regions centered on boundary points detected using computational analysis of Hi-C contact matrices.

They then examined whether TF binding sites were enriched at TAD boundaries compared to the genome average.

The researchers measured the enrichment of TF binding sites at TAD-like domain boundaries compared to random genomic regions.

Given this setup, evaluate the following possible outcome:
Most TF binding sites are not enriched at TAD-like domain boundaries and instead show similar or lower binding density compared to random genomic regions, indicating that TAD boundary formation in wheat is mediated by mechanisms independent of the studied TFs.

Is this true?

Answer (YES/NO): NO